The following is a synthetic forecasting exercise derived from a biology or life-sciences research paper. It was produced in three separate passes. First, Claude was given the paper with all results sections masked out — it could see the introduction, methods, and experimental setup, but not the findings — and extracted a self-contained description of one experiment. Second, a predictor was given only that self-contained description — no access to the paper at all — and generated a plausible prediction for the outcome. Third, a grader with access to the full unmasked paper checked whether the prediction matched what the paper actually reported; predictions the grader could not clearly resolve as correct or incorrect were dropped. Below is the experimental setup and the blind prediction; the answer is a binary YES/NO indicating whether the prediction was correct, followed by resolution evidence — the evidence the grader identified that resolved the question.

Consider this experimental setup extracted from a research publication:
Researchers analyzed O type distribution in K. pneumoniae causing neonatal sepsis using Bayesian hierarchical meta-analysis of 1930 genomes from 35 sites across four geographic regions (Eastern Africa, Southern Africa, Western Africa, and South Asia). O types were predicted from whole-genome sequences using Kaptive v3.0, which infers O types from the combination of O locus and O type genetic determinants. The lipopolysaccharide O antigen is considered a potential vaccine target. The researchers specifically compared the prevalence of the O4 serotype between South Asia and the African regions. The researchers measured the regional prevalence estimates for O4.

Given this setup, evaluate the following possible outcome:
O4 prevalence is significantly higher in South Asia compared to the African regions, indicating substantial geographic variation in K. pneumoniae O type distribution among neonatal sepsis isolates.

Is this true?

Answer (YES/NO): YES